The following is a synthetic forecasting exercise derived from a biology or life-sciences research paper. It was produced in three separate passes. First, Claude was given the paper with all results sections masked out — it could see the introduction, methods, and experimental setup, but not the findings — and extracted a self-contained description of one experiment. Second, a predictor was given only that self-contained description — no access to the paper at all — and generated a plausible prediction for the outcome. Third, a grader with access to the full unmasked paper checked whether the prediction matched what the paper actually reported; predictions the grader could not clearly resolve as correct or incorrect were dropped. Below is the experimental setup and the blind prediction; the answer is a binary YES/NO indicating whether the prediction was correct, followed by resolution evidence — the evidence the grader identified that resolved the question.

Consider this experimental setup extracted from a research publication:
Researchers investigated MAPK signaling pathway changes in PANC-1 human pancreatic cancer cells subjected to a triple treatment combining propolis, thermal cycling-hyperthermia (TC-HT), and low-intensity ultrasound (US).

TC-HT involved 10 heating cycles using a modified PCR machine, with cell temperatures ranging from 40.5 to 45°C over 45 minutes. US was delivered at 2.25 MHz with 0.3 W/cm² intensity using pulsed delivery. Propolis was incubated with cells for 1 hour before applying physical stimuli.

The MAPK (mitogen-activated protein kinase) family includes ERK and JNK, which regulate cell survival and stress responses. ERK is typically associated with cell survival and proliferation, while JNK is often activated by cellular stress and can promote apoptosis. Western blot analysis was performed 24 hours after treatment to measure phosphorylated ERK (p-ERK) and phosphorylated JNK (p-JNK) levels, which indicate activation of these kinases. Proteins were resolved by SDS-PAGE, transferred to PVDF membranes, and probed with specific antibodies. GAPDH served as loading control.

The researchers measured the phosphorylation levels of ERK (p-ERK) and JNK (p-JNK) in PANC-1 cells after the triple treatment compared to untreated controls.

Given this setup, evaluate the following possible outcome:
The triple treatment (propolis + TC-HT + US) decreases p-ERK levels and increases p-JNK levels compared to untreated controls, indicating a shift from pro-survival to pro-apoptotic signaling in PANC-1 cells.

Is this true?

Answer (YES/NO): YES